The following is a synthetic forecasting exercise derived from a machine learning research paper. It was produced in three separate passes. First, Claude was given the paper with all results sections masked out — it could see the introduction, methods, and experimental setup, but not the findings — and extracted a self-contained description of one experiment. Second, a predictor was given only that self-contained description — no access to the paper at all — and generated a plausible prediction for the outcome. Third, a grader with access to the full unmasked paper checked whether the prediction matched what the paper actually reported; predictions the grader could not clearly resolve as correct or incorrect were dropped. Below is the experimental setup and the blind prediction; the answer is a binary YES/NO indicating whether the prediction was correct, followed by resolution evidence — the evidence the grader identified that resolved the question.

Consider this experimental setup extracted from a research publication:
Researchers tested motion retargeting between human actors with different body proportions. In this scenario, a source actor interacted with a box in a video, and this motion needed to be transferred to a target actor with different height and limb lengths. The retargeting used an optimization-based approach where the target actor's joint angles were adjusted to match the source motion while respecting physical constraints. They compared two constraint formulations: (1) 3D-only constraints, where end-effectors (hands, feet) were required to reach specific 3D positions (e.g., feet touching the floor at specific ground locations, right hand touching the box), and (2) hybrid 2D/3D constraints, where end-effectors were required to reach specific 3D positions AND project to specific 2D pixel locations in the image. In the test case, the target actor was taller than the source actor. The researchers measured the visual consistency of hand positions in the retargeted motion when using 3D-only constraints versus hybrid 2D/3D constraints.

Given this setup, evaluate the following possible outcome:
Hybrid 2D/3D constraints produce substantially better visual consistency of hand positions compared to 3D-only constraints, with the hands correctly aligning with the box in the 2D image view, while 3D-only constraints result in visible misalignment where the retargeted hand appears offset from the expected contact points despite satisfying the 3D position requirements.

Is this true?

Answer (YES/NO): YES